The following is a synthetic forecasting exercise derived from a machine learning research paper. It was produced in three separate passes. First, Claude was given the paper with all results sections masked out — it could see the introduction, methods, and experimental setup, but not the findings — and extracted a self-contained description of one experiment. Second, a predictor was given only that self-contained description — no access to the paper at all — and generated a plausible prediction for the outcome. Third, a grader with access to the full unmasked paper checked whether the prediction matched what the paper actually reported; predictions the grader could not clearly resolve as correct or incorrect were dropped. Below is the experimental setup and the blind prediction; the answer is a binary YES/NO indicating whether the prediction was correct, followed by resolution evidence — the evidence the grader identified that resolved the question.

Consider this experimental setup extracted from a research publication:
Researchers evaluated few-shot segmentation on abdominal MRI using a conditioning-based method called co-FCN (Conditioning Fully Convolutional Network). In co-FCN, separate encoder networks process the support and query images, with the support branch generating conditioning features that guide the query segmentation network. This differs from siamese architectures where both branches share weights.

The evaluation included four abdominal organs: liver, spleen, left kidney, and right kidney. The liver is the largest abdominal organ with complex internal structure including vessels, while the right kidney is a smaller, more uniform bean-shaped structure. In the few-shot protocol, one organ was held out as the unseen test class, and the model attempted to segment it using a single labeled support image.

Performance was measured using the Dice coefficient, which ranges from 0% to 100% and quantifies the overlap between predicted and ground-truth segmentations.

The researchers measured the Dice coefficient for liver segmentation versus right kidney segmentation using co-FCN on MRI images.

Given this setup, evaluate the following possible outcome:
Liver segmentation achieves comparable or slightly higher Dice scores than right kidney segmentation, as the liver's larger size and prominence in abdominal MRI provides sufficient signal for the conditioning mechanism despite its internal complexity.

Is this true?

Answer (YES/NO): NO